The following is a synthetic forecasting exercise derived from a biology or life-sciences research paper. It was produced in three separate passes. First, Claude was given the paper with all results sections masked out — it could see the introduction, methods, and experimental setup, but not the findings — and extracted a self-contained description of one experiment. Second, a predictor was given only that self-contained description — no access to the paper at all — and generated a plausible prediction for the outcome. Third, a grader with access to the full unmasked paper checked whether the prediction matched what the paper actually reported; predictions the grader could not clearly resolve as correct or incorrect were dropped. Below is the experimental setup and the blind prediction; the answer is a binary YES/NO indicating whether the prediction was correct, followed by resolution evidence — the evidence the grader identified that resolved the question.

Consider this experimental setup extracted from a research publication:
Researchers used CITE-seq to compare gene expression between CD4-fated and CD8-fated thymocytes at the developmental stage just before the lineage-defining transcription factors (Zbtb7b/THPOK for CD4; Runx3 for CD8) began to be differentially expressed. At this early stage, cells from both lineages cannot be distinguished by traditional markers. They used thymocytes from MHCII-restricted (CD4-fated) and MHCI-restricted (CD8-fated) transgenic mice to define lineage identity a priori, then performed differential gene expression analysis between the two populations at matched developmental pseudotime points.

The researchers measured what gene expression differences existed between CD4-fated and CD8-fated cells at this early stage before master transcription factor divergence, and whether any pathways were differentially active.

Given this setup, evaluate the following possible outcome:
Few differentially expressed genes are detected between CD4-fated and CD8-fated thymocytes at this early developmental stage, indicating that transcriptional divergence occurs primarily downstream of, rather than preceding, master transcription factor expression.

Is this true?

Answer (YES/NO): NO